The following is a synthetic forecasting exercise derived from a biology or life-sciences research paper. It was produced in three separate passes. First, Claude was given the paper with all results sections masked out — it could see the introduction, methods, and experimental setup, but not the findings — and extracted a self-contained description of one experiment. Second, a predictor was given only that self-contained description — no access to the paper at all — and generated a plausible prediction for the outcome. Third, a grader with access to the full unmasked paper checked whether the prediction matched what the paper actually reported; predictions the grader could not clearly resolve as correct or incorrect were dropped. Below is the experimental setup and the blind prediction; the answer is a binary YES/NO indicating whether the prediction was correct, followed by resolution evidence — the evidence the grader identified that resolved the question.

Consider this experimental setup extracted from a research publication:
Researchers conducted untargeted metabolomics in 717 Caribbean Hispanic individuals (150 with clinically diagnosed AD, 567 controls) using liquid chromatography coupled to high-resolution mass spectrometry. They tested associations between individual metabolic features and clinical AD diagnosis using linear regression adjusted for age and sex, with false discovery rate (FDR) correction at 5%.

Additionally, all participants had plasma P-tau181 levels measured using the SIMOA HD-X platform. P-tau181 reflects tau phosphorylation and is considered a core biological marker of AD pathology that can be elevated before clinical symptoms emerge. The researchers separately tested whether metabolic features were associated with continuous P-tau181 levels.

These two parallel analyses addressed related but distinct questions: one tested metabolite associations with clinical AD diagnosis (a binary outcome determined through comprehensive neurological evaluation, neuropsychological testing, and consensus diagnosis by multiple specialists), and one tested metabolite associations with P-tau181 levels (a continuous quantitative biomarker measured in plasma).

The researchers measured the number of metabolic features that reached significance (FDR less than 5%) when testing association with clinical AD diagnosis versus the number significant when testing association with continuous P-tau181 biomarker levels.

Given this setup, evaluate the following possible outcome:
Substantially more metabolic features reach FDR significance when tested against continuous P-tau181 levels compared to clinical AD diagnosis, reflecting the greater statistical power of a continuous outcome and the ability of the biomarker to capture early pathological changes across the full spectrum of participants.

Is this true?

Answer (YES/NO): YES